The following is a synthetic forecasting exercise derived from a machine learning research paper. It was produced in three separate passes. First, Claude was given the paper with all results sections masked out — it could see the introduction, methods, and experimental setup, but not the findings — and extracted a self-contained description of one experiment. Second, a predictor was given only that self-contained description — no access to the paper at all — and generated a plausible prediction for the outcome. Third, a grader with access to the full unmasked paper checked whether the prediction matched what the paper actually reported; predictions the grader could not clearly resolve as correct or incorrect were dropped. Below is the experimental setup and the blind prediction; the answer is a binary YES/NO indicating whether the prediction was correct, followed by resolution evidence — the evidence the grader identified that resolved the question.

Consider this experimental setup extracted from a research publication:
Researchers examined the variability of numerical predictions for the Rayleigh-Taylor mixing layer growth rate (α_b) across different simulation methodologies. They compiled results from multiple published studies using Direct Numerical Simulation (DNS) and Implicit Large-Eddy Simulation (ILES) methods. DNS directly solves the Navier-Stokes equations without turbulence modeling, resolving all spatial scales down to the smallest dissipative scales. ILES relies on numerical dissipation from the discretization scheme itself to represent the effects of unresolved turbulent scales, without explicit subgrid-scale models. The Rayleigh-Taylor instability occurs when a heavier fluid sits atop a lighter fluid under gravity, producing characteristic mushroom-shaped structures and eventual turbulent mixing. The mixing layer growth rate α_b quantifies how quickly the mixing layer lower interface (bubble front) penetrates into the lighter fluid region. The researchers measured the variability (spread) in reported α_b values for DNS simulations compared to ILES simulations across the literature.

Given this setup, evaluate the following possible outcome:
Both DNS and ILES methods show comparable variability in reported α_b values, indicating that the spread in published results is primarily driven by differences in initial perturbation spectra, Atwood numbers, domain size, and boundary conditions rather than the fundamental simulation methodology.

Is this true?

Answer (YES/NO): NO